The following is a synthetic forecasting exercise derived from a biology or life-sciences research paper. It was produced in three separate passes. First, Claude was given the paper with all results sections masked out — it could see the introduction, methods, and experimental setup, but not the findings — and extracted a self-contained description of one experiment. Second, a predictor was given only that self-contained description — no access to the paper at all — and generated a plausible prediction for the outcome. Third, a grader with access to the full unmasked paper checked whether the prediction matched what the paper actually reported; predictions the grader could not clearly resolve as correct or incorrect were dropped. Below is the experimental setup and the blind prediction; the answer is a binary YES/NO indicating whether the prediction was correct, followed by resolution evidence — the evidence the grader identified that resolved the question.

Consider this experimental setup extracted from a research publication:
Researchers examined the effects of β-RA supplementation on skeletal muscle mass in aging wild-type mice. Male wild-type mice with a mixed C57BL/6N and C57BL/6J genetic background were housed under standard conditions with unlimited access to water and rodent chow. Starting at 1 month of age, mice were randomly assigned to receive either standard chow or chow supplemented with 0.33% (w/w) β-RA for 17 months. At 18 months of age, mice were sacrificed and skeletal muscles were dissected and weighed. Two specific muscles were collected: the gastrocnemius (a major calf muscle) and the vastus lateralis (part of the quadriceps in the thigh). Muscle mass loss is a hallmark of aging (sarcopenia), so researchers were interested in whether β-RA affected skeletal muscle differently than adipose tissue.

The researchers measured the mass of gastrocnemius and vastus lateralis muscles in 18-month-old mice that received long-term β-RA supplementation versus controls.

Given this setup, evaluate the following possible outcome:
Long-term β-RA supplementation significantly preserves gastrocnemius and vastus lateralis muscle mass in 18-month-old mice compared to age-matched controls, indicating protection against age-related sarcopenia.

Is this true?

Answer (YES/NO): NO